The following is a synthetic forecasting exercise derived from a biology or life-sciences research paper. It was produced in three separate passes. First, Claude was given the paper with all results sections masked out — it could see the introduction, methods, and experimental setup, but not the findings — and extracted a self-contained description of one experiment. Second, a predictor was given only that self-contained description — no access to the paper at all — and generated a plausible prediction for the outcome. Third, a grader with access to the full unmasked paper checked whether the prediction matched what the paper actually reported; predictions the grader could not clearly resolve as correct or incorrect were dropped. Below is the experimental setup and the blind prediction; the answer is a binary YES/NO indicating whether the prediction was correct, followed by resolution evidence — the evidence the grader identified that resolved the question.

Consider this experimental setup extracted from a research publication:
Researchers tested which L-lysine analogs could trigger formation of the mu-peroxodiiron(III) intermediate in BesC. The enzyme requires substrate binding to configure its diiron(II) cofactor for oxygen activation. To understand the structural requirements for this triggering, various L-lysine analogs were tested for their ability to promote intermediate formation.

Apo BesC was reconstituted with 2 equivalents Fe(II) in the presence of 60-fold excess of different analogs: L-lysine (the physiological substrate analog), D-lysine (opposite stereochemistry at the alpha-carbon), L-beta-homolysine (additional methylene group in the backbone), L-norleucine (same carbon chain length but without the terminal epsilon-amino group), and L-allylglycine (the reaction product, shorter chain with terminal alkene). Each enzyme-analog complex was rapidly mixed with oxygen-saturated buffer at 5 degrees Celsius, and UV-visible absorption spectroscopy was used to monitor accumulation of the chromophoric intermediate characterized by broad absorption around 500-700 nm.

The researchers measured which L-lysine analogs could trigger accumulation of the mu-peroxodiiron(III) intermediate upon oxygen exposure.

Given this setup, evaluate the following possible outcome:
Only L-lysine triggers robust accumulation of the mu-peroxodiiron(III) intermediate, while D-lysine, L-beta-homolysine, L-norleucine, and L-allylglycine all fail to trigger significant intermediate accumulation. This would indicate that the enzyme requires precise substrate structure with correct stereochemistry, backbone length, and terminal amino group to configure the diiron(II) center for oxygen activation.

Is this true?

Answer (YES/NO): NO